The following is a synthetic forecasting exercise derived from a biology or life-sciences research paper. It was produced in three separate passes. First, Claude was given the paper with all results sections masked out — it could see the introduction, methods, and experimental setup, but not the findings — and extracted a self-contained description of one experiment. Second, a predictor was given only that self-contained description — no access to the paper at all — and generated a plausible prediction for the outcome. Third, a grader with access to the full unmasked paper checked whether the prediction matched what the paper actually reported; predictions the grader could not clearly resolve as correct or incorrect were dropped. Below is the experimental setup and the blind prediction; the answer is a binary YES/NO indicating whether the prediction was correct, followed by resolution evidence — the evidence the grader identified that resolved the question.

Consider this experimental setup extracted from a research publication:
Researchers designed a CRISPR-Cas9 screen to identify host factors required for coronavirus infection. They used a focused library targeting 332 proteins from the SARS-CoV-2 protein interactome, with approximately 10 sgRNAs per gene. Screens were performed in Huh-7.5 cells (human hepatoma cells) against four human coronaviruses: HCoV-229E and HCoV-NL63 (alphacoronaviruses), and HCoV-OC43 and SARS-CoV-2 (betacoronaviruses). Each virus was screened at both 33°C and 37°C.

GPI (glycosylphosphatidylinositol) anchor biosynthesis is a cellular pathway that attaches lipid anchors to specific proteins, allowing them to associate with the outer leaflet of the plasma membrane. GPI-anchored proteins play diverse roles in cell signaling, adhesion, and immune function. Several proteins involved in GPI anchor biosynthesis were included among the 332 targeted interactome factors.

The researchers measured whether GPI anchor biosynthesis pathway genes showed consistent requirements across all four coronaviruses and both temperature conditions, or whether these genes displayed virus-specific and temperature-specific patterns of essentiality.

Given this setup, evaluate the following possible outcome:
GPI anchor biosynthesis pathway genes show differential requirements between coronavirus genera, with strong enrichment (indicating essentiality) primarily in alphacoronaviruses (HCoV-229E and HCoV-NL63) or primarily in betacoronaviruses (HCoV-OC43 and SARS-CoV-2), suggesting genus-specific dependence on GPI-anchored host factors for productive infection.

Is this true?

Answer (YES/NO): NO